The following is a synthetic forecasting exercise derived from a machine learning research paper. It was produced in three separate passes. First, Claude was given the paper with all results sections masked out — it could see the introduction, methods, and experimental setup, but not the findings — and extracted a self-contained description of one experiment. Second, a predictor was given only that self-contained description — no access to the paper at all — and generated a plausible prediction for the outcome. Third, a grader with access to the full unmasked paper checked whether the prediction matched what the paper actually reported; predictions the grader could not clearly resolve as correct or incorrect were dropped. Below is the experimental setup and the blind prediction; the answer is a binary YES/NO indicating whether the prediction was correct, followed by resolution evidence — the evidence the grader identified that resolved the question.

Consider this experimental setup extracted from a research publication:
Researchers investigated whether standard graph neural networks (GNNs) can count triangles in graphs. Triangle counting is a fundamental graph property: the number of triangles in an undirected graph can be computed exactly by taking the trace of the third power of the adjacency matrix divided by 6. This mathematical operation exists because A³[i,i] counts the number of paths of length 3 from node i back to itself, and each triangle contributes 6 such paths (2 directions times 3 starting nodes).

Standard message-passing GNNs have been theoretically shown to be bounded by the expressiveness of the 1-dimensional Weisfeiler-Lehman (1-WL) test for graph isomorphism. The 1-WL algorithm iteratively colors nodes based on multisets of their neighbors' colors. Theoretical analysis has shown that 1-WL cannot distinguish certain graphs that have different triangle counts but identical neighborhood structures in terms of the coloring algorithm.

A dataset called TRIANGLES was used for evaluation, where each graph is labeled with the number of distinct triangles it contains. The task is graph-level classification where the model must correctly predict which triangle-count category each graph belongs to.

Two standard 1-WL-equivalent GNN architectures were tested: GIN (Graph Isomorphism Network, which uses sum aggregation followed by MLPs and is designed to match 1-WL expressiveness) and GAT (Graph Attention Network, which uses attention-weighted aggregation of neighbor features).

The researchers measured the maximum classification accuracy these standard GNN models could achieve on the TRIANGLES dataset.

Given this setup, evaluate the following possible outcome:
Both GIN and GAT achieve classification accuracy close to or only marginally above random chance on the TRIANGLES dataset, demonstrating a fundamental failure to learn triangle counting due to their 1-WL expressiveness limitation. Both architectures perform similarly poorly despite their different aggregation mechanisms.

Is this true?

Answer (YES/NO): NO